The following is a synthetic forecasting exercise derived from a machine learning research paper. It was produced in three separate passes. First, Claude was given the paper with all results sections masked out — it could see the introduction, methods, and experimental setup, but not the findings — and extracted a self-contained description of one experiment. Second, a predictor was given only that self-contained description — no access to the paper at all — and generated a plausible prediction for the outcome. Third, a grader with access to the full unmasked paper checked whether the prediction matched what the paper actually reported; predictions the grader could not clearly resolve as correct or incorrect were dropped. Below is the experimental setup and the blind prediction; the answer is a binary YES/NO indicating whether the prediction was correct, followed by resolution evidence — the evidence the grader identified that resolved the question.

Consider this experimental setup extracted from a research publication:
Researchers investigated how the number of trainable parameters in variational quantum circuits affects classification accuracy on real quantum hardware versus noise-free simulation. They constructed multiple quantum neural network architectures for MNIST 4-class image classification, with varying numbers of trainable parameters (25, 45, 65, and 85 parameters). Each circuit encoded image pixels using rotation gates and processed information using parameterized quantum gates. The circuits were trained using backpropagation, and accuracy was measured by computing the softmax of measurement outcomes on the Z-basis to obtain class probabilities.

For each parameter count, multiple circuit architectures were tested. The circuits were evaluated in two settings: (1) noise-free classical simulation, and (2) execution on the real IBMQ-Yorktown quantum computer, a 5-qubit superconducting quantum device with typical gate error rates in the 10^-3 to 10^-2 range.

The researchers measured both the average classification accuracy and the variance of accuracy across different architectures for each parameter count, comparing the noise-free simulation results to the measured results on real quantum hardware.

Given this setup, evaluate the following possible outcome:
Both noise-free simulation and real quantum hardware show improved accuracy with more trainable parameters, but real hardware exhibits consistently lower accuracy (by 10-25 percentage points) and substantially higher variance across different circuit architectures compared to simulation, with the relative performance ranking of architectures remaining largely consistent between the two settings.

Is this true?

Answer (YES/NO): NO